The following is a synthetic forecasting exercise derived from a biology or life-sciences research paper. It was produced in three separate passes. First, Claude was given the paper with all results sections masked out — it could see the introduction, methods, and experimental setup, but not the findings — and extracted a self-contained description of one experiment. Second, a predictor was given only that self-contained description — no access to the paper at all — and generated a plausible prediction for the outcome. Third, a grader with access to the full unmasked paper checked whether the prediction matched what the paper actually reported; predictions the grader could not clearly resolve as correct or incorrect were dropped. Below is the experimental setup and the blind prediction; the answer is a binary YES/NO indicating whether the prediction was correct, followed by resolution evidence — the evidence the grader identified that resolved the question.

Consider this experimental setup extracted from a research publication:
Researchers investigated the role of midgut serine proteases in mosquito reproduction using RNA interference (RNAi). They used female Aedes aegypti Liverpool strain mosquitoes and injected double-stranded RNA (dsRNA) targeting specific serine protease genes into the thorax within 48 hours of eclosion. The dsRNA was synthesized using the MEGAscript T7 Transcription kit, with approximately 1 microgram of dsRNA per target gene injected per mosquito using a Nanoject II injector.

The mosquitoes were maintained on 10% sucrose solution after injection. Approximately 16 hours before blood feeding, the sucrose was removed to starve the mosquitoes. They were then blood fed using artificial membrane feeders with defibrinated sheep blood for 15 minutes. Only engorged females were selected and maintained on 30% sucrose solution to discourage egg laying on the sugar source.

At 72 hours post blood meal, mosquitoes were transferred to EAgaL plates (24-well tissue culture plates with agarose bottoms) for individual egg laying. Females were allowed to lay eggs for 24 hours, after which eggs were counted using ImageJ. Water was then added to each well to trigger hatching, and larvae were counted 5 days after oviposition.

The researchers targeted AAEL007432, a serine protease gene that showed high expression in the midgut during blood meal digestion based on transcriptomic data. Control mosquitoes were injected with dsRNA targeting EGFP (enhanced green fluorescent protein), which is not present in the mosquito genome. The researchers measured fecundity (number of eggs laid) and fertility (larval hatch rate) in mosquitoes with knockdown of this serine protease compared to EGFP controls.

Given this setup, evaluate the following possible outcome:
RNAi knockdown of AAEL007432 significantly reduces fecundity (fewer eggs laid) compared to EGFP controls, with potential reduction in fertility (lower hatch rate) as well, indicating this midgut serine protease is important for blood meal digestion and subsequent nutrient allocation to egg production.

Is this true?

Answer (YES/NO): NO